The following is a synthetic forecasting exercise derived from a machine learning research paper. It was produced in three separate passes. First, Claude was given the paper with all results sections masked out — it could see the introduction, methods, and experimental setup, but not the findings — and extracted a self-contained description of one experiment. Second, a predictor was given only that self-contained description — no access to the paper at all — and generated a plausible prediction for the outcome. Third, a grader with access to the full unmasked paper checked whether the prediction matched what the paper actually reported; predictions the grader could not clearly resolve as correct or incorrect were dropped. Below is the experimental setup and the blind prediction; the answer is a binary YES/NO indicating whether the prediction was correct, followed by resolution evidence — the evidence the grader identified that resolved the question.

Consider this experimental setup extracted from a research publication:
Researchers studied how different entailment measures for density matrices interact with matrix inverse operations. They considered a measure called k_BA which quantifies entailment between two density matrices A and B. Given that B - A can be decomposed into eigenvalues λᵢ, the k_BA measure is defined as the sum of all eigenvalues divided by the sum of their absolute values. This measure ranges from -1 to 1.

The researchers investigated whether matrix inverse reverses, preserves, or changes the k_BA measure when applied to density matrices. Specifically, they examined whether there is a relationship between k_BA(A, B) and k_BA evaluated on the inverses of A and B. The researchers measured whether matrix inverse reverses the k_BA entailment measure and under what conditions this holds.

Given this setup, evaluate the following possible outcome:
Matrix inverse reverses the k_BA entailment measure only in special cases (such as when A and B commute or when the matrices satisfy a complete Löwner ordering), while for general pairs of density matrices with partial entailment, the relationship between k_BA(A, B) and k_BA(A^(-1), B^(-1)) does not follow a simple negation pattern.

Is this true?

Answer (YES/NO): YES